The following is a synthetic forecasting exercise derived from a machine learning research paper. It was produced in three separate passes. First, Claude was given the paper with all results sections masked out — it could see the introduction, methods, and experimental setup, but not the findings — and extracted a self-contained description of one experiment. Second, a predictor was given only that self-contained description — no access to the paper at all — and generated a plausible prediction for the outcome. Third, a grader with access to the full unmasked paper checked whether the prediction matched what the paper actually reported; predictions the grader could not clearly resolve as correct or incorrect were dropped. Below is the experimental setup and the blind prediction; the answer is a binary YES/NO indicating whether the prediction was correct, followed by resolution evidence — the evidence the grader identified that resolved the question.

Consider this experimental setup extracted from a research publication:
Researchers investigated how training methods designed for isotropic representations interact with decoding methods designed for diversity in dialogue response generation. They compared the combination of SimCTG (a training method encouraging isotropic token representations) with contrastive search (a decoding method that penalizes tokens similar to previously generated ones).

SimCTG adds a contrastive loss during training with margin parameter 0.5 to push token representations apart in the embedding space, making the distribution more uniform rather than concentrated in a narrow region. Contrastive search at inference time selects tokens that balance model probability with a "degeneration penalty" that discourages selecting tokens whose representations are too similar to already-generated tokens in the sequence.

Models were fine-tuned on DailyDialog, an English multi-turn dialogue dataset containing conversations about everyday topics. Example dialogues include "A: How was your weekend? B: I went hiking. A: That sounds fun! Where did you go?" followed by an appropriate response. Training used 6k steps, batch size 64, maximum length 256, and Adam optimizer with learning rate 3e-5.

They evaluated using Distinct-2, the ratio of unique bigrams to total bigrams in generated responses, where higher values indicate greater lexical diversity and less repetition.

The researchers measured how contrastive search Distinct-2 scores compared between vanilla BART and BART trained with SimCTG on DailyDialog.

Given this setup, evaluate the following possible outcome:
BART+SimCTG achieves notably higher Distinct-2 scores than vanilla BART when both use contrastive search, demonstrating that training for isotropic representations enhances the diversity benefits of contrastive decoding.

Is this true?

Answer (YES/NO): NO